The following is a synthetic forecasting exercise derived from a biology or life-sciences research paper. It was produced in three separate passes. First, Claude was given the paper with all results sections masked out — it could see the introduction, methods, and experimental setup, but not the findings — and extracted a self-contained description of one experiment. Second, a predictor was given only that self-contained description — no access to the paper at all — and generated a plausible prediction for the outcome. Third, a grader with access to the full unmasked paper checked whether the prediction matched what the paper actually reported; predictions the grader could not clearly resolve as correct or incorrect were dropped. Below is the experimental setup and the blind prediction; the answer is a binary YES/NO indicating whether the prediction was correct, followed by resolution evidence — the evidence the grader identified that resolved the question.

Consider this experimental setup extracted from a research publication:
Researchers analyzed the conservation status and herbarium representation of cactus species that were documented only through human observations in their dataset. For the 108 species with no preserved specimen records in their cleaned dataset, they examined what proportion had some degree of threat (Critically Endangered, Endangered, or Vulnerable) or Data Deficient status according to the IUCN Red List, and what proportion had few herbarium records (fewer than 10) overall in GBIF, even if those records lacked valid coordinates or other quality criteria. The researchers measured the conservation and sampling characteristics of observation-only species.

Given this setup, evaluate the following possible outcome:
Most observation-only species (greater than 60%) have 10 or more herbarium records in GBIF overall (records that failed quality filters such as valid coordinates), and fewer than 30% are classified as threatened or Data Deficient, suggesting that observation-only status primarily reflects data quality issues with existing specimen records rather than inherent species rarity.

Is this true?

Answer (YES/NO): NO